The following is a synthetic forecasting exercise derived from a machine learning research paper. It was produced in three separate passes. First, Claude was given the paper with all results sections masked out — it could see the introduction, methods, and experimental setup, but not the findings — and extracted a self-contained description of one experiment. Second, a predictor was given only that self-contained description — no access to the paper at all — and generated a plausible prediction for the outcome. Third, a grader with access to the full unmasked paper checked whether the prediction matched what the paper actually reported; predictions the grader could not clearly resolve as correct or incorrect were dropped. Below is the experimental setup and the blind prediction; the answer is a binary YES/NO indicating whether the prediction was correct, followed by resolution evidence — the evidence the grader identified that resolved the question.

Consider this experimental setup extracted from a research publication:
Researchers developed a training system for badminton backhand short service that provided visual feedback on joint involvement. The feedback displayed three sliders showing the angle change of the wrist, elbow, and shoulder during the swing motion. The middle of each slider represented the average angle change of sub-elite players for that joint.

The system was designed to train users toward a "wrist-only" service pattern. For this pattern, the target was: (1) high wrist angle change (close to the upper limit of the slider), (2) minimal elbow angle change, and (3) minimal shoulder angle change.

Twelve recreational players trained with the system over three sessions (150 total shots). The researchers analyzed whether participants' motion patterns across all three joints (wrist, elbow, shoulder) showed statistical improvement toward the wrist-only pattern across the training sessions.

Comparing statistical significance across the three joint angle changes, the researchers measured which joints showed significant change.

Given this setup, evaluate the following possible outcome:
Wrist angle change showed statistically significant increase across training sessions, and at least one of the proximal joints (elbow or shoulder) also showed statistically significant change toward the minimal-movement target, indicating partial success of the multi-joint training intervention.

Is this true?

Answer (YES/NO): NO